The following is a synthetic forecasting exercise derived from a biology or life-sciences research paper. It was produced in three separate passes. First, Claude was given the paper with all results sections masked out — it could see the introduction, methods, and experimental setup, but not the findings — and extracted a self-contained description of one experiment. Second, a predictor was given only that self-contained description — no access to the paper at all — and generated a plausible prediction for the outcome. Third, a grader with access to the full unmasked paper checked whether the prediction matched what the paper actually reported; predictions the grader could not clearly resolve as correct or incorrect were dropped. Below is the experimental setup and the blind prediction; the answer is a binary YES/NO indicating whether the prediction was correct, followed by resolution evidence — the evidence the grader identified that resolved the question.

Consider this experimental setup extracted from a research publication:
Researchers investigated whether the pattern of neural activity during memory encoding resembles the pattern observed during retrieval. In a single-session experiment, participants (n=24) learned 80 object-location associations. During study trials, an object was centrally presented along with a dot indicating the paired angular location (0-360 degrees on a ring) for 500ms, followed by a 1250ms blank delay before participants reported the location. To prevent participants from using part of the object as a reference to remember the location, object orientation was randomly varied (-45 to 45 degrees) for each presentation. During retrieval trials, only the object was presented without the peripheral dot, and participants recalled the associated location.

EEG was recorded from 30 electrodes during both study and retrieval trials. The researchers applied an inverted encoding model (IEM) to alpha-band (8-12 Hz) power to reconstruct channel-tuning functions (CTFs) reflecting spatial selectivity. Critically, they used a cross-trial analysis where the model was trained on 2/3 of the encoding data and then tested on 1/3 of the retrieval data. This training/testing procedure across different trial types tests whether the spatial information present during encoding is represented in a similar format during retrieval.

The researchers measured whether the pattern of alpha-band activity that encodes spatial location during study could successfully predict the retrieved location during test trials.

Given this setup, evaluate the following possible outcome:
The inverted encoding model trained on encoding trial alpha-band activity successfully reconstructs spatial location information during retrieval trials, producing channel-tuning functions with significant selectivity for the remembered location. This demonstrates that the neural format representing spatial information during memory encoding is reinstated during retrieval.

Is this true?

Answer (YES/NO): YES